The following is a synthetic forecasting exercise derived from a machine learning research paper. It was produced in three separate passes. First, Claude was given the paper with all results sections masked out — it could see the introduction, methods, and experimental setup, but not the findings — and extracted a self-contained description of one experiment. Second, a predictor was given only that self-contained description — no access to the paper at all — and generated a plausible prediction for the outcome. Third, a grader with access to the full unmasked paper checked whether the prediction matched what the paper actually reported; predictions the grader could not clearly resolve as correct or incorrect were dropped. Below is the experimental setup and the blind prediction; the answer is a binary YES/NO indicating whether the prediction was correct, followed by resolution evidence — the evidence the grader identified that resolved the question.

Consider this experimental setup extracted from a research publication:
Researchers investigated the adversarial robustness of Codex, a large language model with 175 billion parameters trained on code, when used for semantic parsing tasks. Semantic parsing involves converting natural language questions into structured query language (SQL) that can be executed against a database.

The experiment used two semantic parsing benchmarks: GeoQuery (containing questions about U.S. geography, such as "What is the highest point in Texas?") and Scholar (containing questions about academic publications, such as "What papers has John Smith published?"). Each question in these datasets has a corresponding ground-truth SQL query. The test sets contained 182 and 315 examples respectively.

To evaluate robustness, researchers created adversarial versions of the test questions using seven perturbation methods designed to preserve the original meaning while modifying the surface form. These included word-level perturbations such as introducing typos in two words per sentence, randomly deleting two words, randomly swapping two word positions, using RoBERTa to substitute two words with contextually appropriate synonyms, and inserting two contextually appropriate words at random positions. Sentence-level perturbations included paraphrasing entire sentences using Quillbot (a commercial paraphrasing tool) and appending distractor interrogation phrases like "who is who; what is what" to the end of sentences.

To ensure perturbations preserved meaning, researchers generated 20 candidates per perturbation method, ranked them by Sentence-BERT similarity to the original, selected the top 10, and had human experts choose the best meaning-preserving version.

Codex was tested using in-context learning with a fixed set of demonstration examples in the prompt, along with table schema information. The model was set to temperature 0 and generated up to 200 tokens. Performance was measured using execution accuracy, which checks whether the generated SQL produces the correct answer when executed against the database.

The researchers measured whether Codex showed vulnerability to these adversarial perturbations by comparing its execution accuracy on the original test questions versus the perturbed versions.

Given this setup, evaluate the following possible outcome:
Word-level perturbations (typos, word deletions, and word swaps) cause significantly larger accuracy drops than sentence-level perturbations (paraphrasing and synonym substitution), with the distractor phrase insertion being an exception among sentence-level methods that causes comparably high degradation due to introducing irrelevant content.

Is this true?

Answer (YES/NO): NO